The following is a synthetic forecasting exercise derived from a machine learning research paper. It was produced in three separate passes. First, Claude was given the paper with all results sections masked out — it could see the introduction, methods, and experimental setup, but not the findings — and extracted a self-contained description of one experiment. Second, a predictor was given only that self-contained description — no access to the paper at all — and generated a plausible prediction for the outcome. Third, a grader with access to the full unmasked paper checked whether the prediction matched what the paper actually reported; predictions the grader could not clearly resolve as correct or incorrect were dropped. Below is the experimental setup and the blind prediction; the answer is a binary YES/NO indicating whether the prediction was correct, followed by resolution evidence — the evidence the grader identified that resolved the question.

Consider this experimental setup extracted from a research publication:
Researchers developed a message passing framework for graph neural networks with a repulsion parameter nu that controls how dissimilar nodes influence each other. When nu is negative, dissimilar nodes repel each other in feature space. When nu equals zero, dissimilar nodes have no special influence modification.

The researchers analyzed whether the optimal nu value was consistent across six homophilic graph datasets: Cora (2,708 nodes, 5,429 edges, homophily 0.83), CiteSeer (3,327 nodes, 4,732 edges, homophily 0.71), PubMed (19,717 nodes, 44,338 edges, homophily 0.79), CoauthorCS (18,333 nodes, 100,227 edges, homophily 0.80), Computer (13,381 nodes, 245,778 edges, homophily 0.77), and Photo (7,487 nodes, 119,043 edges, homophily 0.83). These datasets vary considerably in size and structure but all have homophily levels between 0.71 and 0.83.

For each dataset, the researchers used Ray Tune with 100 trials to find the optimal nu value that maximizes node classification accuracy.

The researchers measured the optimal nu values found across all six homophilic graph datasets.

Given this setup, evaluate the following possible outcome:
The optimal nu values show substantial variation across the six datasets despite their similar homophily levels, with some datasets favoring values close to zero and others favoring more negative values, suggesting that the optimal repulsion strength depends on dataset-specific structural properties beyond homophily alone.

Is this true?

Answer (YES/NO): NO